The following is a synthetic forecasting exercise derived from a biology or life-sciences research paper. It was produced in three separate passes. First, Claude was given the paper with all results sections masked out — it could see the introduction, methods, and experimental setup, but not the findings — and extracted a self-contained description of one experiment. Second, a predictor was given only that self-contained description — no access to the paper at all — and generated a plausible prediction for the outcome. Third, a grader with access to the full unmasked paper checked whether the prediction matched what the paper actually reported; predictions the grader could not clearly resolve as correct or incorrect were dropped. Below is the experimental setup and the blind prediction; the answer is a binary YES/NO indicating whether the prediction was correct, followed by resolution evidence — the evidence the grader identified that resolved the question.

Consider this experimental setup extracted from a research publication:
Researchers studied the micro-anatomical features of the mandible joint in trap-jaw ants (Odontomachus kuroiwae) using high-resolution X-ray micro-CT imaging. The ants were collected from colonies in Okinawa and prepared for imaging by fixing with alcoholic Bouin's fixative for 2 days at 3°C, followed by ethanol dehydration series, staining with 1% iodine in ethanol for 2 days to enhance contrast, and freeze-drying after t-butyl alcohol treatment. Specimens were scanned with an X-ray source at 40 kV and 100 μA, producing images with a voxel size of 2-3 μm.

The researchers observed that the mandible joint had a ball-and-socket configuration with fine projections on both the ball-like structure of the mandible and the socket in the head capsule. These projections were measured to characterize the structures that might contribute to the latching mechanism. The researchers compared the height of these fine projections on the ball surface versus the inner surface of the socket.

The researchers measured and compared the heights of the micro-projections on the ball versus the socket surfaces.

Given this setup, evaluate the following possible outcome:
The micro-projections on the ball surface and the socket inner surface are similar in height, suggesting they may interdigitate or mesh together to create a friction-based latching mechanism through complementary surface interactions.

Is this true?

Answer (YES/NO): NO